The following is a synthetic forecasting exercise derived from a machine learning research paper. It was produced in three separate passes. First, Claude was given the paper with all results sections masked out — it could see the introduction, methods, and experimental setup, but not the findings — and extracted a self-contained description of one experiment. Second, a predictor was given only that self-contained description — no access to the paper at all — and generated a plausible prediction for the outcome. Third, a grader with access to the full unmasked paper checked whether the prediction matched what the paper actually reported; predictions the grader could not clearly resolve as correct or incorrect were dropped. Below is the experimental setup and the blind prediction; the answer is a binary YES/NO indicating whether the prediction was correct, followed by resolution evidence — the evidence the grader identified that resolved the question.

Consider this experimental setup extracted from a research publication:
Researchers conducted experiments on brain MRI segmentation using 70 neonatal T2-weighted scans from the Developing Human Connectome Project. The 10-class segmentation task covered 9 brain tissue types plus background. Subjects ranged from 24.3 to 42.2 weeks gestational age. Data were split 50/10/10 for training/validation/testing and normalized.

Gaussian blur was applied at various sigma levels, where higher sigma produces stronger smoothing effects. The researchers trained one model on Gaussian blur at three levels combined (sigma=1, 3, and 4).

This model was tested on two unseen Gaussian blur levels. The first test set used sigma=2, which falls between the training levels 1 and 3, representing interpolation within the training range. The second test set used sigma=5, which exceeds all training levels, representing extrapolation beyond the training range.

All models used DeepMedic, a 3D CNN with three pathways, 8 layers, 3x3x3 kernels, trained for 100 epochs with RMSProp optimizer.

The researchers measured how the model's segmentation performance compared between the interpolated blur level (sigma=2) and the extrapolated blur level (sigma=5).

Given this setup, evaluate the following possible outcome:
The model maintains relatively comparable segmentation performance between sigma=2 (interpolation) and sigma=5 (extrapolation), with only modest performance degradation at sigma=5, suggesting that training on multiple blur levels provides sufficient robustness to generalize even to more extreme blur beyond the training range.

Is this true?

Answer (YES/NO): NO